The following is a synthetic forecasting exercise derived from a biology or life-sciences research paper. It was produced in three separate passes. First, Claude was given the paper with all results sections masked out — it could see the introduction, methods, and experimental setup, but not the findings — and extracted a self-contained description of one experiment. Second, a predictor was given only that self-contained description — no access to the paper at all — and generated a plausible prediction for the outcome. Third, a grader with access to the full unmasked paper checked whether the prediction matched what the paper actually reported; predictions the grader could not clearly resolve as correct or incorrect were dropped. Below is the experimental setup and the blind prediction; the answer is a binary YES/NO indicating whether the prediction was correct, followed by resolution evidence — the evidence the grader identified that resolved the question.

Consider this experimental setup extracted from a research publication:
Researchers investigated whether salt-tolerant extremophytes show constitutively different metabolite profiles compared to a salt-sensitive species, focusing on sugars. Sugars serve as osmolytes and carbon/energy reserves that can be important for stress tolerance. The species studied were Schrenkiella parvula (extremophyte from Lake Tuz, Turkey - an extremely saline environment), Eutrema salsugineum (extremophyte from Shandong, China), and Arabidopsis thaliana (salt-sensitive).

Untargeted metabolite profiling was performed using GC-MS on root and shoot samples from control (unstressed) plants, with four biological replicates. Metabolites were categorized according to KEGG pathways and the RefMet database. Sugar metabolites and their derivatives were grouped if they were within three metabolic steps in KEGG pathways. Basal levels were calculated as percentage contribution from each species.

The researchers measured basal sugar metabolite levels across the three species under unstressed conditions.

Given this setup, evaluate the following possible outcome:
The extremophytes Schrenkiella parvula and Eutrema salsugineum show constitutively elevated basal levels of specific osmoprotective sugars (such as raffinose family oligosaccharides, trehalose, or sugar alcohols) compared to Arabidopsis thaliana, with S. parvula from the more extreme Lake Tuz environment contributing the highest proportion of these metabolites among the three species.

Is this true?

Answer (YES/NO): NO